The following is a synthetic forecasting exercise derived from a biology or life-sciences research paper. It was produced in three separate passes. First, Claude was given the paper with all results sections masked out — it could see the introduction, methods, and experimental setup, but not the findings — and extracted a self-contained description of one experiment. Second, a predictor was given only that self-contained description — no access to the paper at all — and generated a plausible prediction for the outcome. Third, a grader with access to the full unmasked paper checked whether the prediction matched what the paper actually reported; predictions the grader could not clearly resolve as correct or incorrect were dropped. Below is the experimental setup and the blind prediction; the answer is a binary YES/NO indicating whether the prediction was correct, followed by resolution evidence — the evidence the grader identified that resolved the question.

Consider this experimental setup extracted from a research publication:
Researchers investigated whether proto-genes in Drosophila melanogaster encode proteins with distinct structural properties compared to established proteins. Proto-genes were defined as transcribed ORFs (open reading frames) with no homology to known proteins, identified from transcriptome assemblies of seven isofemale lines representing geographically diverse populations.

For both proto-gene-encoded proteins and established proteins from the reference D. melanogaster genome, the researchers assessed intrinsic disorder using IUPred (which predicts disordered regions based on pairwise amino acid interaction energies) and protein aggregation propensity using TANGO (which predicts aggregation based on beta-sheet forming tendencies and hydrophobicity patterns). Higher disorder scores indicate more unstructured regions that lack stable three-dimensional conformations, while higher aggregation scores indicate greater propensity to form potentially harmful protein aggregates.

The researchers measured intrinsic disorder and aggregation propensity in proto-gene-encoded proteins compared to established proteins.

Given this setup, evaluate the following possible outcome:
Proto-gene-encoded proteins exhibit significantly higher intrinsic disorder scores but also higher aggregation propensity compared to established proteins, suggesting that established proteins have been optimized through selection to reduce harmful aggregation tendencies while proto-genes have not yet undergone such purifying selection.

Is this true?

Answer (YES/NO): NO